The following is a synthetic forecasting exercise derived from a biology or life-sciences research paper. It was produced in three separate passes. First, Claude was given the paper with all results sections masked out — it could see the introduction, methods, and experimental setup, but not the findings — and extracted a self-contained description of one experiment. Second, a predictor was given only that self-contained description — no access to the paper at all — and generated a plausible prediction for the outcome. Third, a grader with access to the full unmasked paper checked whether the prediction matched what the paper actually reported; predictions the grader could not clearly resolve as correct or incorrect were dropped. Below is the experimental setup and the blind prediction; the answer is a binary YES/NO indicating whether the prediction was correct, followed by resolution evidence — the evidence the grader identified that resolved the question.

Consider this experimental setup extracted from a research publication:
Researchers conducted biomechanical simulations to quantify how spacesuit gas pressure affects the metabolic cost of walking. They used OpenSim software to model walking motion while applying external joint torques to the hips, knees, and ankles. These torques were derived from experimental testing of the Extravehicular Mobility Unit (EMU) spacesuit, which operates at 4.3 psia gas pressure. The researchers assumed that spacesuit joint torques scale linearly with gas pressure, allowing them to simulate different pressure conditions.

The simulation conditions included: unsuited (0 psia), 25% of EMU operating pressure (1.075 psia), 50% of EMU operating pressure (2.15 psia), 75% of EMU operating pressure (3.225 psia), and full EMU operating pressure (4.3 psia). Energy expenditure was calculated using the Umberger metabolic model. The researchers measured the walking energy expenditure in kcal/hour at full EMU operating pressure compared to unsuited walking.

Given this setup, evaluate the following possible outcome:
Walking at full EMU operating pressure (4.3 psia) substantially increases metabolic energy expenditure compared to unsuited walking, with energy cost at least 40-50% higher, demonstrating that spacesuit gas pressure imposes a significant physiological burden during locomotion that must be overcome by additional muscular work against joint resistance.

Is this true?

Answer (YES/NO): YES